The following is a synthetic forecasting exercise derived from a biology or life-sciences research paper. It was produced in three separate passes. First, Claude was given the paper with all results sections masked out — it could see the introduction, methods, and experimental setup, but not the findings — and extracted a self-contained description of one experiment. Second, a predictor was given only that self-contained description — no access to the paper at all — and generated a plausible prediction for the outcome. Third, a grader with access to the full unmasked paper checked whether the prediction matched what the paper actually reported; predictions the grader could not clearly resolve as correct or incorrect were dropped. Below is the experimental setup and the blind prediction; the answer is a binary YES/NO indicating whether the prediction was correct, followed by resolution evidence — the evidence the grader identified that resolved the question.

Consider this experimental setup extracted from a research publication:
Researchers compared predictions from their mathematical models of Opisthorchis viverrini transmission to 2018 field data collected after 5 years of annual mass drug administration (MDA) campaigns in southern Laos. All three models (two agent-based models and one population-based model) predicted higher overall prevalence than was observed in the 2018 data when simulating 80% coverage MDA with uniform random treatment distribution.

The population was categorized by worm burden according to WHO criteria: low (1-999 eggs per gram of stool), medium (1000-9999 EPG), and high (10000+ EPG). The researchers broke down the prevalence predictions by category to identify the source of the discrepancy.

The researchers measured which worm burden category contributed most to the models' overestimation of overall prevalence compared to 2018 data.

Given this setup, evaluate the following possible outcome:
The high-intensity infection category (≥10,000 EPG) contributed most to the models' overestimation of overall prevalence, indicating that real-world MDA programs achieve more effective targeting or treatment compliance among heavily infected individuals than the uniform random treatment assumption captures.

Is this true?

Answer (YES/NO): NO